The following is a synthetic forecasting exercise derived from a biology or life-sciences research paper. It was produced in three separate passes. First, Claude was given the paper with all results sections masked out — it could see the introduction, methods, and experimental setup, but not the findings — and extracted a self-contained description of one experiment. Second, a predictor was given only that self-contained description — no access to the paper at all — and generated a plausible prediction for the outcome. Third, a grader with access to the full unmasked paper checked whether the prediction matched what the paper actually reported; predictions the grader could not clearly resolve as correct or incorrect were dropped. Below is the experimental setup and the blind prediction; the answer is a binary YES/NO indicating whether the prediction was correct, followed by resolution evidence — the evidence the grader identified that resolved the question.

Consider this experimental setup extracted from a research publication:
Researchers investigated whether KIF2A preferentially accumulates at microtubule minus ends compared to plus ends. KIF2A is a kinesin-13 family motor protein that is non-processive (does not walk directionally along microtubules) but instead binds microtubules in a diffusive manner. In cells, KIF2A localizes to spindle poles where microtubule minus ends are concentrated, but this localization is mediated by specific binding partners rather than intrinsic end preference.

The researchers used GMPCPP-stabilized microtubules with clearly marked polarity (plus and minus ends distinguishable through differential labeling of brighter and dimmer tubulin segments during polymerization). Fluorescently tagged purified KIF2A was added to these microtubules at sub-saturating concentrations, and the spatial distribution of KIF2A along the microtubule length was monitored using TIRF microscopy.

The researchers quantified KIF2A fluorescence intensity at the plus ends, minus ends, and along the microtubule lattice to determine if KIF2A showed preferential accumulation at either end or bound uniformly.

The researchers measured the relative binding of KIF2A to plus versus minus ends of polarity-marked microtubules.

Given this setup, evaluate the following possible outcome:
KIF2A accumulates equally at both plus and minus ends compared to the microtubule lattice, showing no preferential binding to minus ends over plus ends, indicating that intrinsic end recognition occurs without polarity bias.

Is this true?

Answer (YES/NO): NO